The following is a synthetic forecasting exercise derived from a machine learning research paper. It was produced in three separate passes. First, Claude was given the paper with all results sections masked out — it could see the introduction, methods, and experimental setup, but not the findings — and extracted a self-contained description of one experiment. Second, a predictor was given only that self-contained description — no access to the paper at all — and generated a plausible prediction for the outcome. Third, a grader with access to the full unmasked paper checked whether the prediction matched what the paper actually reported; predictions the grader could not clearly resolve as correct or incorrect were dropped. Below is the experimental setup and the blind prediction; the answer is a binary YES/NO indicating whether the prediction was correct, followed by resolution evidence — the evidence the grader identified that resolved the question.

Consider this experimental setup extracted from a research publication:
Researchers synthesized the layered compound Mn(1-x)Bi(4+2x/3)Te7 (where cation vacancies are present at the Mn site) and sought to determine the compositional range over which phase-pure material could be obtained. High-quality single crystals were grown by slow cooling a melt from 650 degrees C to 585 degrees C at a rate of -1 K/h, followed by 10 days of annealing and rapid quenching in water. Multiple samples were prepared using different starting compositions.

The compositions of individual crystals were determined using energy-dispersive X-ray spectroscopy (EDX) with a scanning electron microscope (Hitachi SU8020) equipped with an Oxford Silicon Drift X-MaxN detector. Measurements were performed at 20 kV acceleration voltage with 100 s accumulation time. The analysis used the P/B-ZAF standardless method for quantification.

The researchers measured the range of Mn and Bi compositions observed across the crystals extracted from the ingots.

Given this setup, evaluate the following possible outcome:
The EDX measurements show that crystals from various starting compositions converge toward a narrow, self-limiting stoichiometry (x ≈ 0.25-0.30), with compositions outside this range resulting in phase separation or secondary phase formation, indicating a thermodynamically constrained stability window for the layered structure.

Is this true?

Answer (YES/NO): NO